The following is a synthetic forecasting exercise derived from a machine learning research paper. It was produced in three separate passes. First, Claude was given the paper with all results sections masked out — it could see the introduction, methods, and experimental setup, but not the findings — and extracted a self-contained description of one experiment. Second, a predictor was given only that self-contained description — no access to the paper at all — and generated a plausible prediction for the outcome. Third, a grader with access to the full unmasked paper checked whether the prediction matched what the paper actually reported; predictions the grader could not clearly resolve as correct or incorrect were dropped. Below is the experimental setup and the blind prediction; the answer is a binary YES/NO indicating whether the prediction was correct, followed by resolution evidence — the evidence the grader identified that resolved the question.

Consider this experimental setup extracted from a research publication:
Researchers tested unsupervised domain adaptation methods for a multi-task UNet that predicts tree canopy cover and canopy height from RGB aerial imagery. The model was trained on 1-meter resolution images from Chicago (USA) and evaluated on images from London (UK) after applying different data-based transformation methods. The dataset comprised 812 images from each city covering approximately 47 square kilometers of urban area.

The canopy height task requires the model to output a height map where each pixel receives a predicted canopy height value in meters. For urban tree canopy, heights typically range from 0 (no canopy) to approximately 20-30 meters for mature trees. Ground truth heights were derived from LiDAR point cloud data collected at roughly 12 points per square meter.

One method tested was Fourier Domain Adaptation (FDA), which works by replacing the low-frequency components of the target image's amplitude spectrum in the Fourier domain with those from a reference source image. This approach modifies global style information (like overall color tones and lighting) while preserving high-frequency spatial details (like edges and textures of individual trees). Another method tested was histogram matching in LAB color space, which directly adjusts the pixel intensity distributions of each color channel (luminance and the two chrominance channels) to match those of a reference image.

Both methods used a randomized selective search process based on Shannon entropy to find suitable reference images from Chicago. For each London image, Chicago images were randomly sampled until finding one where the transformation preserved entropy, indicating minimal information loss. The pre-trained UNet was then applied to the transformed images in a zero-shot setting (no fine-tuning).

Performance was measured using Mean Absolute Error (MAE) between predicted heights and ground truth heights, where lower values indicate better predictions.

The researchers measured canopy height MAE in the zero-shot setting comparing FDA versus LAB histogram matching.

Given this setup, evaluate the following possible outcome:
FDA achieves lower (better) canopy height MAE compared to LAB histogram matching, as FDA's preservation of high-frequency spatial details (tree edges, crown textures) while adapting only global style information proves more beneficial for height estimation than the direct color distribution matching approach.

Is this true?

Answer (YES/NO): YES